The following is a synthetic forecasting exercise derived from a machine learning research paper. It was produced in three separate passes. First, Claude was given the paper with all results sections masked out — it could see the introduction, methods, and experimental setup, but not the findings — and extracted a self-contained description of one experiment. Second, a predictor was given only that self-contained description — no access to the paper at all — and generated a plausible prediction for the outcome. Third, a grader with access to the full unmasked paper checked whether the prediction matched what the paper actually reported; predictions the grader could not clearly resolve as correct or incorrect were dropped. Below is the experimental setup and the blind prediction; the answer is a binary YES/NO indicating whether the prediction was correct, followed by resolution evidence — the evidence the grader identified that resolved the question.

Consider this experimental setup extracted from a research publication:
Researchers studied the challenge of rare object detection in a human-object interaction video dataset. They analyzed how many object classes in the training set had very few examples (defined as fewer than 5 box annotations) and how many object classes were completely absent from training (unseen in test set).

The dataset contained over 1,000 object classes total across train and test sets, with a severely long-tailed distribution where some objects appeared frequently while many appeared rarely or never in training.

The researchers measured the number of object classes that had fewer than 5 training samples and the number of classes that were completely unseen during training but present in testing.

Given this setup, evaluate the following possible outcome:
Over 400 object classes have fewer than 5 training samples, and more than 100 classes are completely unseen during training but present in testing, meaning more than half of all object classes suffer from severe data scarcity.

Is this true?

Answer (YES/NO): NO